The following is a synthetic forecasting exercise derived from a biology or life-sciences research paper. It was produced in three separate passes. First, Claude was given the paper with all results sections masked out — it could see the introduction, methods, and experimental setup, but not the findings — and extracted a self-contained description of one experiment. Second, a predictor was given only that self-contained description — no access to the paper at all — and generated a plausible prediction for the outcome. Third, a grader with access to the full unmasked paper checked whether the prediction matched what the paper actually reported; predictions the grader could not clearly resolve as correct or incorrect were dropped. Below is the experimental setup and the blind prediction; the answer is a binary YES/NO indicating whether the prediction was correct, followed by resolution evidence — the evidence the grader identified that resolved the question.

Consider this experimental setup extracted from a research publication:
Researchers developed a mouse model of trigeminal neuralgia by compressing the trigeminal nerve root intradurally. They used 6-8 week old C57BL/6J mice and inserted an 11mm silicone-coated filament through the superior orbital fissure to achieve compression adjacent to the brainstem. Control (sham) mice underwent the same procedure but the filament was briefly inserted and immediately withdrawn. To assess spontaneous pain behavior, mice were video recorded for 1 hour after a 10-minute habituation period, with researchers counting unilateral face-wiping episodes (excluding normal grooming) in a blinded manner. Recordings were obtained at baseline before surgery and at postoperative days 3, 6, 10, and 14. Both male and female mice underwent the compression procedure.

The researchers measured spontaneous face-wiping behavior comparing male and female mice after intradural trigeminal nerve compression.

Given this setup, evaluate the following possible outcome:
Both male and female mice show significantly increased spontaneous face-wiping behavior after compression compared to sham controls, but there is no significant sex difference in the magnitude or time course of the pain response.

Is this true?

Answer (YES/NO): NO